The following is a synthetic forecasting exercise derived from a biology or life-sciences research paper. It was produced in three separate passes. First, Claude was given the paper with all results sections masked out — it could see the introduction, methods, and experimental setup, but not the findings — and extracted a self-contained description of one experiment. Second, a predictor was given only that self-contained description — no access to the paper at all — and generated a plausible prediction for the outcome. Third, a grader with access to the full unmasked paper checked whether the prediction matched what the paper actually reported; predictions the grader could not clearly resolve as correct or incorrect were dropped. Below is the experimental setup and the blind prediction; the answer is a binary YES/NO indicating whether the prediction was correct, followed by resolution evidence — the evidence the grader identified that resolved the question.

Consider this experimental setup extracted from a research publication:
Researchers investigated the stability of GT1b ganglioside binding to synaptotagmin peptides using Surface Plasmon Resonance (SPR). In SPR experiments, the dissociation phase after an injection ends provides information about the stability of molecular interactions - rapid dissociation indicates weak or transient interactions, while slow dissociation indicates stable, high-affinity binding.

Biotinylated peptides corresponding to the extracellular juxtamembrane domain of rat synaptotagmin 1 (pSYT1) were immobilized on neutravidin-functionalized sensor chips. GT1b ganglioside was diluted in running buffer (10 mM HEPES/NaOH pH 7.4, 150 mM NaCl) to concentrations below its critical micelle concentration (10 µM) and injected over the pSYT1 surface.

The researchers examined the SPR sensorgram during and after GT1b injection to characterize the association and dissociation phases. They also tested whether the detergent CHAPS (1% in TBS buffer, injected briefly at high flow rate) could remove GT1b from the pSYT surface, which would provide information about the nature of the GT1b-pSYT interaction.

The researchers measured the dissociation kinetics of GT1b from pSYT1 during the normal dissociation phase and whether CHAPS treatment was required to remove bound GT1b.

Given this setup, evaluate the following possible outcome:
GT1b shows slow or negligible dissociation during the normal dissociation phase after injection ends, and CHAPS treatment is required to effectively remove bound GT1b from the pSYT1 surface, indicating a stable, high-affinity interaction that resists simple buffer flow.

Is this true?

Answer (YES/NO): YES